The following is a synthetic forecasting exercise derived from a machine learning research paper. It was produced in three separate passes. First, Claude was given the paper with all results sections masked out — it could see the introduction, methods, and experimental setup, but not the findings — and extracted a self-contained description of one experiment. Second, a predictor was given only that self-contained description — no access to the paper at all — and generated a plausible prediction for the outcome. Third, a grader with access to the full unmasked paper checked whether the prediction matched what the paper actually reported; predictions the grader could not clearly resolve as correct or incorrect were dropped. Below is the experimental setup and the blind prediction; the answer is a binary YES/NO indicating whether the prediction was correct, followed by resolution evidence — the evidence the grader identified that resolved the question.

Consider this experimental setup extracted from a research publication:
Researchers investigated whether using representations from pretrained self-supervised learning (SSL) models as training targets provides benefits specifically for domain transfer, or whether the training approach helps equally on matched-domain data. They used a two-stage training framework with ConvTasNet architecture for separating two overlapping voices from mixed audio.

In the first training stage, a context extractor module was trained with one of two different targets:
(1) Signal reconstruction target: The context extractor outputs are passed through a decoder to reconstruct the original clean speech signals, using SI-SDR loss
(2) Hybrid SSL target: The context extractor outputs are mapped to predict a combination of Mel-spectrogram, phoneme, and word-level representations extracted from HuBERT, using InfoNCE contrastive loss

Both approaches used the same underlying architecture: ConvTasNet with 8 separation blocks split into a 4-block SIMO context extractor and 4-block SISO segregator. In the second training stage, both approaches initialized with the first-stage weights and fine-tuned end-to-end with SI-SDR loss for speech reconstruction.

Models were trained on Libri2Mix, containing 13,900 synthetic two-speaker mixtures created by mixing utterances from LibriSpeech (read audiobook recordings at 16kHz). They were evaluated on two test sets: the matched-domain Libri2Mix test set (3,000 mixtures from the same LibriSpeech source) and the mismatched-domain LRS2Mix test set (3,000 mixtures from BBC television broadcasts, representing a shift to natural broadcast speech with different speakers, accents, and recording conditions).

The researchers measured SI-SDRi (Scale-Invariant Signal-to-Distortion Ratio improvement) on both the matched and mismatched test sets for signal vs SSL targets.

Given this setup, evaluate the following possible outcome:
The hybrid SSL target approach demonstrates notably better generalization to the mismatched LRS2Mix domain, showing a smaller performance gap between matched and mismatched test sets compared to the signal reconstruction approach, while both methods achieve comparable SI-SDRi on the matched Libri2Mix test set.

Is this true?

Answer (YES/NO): YES